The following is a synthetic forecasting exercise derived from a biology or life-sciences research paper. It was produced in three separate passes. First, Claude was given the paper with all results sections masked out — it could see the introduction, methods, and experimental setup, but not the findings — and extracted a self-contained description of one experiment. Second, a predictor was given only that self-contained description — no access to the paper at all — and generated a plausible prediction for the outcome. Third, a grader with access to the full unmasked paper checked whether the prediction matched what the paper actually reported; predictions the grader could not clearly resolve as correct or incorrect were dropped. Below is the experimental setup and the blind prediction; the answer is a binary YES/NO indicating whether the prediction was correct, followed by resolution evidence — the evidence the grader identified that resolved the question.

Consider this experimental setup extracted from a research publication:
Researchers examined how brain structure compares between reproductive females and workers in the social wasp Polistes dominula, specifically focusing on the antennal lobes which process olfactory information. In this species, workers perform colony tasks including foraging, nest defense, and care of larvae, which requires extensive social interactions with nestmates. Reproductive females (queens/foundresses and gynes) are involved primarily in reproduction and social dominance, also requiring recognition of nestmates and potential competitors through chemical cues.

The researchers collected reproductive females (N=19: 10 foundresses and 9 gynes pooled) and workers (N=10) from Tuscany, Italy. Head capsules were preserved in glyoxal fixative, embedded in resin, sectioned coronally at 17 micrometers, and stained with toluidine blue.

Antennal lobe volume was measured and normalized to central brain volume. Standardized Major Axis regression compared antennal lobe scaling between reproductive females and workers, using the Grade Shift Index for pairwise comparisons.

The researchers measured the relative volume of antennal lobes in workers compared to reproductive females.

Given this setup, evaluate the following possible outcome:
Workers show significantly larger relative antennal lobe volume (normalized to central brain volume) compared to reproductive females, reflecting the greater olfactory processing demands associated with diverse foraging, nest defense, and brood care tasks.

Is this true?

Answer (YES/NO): NO